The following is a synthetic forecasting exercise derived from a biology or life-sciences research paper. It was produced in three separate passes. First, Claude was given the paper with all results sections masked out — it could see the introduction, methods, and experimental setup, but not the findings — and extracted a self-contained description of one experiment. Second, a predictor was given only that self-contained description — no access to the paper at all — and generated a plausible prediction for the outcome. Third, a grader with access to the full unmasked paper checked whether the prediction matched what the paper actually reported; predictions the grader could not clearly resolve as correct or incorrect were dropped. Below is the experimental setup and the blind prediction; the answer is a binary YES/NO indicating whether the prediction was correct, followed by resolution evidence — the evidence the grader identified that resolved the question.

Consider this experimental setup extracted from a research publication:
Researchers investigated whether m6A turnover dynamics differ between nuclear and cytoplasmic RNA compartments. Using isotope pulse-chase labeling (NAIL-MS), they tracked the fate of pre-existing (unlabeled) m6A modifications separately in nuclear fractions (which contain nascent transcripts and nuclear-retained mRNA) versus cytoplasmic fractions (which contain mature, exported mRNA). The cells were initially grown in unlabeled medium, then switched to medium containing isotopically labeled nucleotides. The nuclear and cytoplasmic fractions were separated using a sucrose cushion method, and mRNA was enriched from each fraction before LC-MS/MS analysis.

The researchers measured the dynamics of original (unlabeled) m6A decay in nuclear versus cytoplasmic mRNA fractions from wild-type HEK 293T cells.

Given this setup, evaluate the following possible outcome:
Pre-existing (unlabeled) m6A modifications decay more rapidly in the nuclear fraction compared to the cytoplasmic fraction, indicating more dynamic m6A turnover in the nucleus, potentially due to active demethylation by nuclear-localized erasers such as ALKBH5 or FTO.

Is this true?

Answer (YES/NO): NO